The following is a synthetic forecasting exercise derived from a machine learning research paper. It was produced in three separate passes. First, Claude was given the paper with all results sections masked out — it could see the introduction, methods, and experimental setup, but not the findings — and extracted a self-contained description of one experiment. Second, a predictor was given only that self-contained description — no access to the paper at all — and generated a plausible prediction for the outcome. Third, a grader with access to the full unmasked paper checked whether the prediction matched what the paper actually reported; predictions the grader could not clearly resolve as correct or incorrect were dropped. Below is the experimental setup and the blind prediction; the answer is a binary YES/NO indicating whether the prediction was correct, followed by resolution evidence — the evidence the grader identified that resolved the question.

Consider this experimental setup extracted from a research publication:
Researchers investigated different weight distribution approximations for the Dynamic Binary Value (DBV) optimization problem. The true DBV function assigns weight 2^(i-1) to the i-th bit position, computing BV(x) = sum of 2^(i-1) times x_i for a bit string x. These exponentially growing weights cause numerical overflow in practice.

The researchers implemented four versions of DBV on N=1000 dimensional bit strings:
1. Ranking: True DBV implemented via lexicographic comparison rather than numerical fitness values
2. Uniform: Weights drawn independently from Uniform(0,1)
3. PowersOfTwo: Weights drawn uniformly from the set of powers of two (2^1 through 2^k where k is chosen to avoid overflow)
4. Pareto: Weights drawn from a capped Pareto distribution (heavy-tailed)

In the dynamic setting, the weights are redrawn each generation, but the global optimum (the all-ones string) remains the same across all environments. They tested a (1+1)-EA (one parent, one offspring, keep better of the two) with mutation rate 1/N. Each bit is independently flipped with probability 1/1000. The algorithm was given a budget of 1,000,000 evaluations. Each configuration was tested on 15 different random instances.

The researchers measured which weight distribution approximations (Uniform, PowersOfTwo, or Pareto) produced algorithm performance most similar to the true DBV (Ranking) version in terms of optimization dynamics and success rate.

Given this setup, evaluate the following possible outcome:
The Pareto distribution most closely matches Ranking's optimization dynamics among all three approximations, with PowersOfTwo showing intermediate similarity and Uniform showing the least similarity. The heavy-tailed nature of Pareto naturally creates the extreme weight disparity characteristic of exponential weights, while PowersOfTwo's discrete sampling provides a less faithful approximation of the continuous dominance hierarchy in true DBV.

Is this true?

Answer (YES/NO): NO